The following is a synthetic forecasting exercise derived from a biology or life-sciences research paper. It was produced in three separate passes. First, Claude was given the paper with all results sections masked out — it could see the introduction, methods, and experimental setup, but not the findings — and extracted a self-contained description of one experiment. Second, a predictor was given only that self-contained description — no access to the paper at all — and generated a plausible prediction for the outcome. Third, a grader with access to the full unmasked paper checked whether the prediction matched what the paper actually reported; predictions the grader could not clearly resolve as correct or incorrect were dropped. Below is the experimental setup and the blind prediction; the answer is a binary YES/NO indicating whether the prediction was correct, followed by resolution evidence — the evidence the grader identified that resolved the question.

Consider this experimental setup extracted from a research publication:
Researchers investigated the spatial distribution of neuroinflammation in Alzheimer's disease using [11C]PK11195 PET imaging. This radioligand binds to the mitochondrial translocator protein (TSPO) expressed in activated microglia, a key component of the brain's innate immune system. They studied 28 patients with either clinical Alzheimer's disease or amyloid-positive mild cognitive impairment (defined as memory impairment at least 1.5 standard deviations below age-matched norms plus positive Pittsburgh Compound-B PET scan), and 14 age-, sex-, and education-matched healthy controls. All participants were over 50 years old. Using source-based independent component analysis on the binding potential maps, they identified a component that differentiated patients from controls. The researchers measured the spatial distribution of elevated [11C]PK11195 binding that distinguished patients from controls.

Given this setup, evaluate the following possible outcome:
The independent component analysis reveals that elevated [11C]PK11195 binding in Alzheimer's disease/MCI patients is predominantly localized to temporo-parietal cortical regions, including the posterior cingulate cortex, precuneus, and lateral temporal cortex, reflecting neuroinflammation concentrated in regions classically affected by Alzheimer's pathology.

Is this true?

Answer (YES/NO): NO